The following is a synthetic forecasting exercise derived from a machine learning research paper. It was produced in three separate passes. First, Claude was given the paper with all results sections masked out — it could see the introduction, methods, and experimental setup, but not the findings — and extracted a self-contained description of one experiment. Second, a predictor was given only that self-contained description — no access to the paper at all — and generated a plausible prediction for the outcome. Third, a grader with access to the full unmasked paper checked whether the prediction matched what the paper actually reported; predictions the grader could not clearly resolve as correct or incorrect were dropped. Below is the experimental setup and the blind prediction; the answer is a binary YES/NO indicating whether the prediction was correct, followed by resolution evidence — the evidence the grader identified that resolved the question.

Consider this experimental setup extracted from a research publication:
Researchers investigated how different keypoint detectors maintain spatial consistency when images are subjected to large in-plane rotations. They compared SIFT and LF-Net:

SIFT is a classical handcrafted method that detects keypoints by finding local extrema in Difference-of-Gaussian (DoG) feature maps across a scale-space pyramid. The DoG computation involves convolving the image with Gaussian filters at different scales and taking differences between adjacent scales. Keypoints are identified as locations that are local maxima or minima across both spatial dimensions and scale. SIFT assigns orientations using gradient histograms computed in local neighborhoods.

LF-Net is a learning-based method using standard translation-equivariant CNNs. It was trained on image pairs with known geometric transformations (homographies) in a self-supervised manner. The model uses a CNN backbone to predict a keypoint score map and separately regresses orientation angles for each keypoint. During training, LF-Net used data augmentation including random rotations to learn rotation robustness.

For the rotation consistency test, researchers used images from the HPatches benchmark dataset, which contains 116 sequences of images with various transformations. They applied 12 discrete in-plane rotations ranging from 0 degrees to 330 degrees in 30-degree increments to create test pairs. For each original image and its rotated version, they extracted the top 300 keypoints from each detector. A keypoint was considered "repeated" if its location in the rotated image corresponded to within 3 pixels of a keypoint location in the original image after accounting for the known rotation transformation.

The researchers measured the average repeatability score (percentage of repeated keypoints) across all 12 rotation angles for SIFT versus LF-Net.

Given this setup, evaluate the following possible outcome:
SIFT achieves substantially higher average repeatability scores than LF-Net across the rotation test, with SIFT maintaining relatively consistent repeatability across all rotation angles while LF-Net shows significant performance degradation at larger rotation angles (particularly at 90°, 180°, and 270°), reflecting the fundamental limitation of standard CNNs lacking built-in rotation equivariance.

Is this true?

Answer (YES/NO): NO